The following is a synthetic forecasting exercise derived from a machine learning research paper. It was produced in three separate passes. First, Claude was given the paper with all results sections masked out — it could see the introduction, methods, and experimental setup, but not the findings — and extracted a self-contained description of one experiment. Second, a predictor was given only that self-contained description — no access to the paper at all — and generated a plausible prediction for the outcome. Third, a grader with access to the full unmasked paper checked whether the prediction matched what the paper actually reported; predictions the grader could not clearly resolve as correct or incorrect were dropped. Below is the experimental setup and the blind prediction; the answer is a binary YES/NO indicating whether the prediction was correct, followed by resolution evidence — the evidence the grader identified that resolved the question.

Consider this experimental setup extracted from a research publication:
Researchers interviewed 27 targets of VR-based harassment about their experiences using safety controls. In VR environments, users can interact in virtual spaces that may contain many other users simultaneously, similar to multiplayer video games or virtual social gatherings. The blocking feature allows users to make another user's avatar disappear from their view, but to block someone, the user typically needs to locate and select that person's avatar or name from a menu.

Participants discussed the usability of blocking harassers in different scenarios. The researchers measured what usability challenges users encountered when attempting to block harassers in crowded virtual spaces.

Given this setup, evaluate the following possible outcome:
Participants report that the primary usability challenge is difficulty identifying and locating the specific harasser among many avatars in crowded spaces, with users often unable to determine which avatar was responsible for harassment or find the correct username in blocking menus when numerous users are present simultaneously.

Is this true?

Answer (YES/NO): YES